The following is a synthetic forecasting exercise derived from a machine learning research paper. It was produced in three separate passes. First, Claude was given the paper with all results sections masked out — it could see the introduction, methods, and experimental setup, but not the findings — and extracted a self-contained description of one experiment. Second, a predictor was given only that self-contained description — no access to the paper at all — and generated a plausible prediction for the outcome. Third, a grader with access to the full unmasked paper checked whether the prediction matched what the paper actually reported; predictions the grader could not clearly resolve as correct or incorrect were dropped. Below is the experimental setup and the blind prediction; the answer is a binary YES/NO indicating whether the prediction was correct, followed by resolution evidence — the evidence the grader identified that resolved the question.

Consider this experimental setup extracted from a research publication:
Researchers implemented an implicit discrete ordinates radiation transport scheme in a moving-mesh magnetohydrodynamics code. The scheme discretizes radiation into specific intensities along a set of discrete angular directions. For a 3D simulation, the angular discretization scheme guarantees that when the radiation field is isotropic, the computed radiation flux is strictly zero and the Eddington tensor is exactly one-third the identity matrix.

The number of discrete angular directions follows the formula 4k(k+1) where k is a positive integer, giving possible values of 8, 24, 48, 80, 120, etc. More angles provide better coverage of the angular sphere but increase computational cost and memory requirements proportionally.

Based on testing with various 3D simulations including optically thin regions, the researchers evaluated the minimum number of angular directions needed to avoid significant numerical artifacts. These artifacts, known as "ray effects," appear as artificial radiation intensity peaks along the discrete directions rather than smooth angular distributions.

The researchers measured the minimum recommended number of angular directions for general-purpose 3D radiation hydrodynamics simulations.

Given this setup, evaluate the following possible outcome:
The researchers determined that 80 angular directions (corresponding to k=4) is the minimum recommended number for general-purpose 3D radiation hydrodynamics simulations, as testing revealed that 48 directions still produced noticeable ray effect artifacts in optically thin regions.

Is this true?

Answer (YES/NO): YES